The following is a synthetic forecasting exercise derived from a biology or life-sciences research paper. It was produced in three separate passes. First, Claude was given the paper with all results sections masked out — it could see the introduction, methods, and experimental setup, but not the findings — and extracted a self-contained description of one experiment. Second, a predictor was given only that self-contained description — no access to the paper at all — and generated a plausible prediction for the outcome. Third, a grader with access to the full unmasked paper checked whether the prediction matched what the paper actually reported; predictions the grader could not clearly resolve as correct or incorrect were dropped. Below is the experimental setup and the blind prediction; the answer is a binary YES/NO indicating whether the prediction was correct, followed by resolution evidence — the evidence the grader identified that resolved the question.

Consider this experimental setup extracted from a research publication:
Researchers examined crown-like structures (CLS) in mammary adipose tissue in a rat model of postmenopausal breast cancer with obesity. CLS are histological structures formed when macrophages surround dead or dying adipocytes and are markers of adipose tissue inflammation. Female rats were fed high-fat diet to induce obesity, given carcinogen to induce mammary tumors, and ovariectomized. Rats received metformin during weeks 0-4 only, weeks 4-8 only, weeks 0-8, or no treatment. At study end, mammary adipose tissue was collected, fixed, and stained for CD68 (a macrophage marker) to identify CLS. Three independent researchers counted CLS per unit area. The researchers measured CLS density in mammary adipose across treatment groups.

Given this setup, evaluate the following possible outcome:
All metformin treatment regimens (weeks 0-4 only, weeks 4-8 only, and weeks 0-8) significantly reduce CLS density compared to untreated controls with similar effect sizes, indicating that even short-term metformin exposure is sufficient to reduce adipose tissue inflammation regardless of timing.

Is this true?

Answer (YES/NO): NO